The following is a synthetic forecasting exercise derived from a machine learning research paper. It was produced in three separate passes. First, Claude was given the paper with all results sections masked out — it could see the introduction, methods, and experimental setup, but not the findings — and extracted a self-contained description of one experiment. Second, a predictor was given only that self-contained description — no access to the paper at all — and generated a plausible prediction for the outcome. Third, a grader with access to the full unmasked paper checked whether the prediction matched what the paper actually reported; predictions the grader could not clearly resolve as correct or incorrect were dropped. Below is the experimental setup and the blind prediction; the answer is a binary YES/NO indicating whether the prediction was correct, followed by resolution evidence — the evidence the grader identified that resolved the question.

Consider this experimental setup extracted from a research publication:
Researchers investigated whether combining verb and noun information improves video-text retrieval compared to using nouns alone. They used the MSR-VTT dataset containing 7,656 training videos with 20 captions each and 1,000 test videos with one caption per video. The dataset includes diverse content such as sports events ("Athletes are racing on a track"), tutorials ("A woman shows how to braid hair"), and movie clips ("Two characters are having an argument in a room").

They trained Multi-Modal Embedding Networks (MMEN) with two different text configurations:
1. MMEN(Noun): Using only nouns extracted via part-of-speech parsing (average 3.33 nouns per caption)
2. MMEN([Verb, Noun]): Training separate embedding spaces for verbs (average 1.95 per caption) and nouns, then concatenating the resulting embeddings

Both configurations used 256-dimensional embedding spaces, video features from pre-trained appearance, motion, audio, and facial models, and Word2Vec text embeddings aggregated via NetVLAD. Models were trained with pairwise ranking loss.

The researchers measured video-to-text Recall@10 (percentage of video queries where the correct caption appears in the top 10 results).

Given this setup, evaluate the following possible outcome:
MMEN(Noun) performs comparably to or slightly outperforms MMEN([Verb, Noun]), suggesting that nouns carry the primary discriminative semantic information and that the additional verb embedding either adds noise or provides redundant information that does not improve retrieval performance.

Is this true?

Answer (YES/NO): NO